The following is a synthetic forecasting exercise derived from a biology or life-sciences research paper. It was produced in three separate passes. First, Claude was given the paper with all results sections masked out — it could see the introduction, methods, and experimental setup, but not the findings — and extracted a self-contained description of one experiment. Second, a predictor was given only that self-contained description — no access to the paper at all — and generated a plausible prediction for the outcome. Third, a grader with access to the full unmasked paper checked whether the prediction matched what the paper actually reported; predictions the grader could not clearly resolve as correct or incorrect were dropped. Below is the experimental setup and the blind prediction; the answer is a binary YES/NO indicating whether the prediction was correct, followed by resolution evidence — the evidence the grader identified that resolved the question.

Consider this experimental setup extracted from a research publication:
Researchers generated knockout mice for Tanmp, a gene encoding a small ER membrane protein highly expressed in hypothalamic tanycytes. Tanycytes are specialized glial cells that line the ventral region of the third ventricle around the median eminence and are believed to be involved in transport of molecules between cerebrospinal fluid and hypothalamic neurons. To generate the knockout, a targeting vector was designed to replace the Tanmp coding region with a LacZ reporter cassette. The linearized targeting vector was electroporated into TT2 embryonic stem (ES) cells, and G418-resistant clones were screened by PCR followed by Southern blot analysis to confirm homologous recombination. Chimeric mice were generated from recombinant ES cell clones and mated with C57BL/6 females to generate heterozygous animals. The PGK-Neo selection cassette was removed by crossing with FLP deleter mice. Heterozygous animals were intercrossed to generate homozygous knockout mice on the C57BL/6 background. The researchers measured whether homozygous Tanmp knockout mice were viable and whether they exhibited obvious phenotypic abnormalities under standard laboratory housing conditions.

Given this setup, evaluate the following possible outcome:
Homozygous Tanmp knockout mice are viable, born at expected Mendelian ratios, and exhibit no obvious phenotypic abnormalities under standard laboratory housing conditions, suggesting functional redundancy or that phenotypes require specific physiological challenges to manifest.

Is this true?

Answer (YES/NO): YES